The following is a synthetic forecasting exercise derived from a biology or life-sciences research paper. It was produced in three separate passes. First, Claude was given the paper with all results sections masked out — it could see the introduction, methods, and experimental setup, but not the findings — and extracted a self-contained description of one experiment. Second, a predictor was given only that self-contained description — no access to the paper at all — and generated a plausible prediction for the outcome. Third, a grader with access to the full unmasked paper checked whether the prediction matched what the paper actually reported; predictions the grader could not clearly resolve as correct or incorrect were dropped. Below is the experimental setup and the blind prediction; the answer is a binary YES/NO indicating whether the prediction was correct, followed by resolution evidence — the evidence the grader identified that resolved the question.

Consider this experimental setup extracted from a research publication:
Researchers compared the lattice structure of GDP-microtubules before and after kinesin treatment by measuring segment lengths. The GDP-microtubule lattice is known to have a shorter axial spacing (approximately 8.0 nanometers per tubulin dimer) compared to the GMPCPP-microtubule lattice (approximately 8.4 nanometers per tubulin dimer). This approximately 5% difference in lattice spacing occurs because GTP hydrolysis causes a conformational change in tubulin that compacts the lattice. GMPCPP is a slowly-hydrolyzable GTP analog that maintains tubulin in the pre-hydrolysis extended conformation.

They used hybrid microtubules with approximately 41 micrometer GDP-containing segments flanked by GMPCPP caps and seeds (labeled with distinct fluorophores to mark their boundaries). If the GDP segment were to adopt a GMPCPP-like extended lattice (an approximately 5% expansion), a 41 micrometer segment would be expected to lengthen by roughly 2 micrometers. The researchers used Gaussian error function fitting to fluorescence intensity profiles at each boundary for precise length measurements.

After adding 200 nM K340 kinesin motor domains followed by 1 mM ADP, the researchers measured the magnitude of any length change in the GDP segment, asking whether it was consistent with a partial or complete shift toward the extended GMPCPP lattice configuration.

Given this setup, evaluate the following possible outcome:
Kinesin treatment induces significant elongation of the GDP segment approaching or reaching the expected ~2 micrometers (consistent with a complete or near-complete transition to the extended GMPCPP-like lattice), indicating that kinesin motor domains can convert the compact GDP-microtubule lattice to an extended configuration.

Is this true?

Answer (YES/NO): NO